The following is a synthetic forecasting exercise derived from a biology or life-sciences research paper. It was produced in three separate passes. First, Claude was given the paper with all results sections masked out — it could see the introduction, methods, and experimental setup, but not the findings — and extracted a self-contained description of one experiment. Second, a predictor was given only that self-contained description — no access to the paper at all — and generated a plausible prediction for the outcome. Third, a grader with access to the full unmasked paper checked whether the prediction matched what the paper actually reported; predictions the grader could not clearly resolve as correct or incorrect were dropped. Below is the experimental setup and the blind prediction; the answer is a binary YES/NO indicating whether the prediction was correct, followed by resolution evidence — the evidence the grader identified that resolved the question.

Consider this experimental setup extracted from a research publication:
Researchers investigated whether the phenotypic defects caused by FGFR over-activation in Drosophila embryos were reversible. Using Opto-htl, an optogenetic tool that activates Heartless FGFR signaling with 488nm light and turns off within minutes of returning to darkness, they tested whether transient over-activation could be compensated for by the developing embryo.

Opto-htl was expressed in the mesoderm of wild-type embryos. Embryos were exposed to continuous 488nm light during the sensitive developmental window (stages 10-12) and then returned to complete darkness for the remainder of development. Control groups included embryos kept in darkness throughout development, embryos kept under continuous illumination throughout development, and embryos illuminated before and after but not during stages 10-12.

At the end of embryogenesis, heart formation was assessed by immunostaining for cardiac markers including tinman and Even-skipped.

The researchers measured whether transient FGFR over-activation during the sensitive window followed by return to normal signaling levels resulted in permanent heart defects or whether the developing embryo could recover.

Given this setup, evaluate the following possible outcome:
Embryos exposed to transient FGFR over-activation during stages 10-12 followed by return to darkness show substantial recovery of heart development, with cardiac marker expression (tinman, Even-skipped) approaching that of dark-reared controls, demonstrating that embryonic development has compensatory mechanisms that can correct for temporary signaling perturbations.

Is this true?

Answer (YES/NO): NO